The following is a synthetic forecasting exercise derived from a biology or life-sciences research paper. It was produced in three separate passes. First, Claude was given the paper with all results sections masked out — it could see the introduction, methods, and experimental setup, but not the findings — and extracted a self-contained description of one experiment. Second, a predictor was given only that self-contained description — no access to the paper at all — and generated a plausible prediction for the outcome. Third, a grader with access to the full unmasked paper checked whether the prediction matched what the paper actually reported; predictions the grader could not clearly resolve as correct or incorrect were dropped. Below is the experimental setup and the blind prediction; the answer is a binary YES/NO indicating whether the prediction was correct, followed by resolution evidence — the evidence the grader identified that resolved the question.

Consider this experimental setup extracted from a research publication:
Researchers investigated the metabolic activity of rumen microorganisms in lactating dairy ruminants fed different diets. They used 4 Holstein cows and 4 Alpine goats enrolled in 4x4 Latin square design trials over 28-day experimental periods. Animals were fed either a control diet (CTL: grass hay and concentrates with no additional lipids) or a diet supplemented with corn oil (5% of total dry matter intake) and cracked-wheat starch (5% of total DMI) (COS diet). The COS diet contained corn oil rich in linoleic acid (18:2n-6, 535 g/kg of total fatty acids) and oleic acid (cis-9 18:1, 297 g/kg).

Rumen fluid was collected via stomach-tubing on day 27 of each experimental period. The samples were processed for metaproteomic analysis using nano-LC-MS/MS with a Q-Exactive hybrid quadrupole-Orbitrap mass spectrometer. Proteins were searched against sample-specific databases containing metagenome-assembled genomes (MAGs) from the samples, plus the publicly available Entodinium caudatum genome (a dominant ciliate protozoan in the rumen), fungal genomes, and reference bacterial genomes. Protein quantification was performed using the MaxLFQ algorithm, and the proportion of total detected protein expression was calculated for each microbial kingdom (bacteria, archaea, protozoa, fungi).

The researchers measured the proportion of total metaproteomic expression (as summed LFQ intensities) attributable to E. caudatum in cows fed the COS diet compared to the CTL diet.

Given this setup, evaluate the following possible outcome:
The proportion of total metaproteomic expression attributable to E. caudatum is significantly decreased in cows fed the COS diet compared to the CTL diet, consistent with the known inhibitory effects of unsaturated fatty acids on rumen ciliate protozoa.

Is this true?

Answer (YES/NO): NO